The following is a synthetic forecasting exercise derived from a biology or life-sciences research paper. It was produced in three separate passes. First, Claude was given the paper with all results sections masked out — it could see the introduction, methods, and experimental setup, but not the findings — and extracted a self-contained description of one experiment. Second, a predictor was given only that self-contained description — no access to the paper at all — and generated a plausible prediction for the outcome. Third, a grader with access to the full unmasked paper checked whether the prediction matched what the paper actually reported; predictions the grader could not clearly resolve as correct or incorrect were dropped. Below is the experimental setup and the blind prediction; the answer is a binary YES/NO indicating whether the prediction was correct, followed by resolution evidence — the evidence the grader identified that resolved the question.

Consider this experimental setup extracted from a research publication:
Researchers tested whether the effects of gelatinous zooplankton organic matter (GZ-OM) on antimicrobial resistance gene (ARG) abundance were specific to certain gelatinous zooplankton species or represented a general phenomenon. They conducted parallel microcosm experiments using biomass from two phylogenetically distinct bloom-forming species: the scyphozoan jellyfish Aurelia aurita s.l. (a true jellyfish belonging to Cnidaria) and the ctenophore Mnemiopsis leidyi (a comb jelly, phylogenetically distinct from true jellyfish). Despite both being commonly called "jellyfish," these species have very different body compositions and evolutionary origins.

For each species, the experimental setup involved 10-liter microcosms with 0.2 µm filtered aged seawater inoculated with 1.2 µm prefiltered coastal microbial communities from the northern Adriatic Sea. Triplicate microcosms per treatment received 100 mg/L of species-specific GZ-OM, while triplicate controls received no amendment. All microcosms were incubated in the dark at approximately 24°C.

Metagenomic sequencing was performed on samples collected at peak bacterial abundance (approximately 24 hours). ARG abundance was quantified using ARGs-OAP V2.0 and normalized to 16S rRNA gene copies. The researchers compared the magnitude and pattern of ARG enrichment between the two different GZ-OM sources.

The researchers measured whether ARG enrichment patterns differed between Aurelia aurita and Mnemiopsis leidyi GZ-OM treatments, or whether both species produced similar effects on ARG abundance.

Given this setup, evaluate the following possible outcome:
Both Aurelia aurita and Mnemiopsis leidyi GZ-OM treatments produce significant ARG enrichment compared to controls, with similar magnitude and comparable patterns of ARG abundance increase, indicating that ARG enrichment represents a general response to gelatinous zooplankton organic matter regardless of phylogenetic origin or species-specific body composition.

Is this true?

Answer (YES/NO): YES